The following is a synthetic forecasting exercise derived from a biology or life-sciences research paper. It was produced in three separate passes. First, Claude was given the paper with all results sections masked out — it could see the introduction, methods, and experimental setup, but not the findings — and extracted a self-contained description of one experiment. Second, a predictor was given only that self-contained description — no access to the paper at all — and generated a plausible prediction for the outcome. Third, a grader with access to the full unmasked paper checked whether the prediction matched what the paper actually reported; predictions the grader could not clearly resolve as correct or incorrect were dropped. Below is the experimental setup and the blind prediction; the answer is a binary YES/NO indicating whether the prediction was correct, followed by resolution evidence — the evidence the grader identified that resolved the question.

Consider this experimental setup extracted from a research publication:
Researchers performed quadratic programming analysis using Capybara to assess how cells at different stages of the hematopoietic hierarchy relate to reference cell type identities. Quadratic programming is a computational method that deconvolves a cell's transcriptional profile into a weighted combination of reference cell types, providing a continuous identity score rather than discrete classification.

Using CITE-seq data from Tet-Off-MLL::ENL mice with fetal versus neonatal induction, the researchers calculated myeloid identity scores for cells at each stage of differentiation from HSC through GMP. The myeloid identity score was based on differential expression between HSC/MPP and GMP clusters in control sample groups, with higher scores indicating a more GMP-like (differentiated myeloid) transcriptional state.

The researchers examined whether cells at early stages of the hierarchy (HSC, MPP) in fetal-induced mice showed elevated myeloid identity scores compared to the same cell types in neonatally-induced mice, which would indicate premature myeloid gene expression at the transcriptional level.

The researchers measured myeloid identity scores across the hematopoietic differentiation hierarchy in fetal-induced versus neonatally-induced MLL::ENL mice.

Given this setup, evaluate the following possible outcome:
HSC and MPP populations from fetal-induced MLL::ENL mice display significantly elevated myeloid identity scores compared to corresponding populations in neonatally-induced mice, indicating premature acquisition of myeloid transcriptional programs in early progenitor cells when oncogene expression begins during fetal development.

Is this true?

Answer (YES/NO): YES